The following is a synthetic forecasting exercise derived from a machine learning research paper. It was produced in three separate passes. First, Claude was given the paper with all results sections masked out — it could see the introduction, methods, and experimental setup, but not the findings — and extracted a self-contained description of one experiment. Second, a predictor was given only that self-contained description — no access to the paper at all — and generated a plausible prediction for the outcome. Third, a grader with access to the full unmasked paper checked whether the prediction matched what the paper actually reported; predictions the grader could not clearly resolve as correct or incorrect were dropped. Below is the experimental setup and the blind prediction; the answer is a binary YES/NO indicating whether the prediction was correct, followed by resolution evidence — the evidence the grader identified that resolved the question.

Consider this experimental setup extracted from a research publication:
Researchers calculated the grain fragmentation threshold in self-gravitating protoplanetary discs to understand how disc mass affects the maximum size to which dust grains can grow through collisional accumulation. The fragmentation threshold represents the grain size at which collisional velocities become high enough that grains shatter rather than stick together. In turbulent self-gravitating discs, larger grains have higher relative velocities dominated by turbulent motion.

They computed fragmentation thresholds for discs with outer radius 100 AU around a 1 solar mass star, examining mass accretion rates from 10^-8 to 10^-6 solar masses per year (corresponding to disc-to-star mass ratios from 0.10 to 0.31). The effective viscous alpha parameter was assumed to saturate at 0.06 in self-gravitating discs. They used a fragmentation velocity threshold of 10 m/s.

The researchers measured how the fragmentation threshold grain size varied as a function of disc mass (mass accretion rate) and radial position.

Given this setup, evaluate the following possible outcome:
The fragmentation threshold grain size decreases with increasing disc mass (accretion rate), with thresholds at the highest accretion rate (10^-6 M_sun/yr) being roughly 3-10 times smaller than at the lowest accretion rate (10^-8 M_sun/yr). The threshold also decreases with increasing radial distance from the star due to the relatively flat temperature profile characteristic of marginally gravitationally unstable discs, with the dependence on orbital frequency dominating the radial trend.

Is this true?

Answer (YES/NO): YES